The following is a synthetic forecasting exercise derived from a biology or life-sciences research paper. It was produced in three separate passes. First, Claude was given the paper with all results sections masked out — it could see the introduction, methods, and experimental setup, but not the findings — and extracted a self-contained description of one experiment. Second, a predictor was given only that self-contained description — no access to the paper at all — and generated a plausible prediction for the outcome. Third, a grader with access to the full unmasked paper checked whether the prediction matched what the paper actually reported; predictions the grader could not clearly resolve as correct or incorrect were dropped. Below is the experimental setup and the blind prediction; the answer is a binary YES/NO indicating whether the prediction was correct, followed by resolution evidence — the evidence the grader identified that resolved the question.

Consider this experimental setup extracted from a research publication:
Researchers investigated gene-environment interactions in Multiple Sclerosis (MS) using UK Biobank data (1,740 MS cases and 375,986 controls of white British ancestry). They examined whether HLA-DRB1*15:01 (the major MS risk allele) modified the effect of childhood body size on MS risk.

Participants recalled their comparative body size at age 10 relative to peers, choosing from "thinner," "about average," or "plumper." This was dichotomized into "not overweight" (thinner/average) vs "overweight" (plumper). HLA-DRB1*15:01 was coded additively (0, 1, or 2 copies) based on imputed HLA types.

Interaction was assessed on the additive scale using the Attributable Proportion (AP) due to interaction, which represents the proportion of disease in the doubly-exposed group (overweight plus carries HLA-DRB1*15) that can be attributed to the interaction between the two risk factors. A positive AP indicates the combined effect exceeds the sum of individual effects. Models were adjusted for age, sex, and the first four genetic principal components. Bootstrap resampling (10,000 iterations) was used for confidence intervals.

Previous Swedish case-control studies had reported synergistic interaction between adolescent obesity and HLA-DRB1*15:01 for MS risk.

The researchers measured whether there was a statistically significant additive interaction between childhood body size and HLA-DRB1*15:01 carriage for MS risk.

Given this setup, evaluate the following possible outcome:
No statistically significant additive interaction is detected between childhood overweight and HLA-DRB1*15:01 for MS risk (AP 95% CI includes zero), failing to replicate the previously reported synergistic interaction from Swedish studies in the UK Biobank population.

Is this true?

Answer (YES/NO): YES